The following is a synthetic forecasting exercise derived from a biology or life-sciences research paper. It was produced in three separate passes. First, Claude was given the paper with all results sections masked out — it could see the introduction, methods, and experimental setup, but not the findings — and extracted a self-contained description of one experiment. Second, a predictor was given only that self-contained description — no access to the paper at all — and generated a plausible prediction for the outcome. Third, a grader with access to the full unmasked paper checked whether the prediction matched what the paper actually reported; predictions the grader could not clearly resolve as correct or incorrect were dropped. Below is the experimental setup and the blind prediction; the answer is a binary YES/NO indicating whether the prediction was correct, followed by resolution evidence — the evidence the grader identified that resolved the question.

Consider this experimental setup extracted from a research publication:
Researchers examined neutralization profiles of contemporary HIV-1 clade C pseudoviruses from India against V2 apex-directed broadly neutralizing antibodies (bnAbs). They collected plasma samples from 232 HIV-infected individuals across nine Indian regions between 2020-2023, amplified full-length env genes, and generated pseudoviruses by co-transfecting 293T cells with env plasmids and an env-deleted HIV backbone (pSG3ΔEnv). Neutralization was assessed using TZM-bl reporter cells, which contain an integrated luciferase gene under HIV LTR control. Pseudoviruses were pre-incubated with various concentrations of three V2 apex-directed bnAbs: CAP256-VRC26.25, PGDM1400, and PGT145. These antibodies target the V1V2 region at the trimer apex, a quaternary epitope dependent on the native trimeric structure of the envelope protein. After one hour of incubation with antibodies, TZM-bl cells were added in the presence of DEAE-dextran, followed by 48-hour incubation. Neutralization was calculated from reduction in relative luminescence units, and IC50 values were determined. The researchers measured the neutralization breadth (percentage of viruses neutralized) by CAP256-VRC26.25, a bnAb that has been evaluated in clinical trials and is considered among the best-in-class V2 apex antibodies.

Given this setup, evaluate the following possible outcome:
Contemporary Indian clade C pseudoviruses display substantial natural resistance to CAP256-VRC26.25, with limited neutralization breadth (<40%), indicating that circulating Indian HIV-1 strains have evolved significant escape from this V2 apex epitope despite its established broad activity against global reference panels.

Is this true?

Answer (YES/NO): NO